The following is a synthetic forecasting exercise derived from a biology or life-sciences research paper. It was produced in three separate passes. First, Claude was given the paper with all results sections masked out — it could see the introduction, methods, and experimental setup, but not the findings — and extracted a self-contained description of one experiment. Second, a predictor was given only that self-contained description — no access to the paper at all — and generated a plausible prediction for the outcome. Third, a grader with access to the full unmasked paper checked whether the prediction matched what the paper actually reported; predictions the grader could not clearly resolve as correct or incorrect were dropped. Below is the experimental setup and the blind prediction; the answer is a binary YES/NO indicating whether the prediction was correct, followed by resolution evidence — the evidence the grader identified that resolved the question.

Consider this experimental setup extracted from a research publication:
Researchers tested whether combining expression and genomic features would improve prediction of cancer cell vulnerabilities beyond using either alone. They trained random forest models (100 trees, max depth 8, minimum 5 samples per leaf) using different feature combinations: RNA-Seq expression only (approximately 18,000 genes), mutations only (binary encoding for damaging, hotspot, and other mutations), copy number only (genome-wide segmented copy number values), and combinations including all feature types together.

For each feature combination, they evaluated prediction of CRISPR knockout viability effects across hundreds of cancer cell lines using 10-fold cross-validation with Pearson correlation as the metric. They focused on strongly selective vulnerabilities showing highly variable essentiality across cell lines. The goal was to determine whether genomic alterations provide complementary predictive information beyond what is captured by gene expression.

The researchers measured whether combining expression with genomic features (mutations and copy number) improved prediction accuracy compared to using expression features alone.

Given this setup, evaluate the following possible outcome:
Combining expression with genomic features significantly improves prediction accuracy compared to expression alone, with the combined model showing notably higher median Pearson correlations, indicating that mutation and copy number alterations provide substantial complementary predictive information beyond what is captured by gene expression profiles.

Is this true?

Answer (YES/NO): NO